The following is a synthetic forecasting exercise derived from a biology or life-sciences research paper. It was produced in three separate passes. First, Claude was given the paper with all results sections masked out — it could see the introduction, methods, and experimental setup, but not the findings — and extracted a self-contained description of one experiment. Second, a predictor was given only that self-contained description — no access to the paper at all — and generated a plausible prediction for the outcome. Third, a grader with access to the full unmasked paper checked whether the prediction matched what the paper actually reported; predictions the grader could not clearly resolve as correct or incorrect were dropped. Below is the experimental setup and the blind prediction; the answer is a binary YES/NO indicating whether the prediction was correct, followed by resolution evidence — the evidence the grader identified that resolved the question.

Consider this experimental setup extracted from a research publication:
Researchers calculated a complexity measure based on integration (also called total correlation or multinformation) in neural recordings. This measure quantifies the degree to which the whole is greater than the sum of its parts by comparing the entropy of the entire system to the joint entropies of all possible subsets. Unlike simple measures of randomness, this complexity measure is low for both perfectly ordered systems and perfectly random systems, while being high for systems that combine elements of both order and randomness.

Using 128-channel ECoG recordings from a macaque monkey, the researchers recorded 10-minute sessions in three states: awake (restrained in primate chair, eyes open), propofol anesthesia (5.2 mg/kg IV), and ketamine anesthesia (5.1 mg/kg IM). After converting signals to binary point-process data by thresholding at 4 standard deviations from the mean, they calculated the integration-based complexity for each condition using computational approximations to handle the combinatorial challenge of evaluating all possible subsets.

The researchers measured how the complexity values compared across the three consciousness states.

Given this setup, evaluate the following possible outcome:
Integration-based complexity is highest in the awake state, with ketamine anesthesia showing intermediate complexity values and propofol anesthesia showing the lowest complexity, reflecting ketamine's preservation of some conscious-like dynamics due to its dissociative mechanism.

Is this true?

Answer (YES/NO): YES